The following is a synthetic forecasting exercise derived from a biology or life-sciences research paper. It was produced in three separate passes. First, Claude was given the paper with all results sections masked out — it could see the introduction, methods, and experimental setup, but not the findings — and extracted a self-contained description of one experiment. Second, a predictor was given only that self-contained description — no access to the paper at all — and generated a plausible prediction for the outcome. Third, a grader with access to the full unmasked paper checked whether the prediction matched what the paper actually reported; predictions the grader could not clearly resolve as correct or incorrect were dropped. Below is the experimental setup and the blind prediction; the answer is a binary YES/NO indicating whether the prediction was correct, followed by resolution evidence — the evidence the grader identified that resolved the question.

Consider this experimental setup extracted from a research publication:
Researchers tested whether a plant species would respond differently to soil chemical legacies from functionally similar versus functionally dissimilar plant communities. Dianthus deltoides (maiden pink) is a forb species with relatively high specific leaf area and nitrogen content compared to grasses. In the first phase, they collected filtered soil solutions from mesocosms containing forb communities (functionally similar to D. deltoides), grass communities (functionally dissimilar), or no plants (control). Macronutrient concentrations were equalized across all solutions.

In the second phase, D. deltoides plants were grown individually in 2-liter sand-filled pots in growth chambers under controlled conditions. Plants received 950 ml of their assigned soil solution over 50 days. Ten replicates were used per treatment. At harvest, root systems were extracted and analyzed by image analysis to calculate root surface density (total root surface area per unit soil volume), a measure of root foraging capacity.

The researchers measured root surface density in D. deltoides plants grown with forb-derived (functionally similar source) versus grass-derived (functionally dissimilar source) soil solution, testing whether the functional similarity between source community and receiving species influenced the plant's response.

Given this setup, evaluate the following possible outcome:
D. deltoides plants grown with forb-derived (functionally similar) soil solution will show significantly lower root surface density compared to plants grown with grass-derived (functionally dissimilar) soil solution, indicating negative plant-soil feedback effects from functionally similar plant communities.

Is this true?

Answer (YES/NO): YES